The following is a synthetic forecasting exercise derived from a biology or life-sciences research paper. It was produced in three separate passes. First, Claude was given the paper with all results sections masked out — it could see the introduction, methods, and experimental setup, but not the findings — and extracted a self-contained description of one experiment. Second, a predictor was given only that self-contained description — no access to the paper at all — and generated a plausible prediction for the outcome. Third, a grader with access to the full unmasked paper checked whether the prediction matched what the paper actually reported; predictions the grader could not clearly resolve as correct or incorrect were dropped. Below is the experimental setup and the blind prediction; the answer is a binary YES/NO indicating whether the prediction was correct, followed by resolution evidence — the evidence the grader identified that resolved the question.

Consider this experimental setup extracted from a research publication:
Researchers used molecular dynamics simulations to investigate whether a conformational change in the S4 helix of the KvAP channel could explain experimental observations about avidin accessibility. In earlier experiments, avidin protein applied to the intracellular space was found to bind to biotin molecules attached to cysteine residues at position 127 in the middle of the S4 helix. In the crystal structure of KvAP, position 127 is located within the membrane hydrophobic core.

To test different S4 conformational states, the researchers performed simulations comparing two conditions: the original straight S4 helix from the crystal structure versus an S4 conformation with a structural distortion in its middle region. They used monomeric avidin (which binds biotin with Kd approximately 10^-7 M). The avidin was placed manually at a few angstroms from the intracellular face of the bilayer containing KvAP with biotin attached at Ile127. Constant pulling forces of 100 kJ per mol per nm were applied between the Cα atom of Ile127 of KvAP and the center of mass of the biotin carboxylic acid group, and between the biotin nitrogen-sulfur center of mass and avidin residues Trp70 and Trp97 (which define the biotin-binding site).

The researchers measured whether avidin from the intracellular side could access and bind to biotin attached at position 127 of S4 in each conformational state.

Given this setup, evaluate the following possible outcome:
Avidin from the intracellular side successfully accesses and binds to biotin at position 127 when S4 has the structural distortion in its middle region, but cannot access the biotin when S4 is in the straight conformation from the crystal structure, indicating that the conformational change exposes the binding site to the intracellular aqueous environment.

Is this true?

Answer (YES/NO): YES